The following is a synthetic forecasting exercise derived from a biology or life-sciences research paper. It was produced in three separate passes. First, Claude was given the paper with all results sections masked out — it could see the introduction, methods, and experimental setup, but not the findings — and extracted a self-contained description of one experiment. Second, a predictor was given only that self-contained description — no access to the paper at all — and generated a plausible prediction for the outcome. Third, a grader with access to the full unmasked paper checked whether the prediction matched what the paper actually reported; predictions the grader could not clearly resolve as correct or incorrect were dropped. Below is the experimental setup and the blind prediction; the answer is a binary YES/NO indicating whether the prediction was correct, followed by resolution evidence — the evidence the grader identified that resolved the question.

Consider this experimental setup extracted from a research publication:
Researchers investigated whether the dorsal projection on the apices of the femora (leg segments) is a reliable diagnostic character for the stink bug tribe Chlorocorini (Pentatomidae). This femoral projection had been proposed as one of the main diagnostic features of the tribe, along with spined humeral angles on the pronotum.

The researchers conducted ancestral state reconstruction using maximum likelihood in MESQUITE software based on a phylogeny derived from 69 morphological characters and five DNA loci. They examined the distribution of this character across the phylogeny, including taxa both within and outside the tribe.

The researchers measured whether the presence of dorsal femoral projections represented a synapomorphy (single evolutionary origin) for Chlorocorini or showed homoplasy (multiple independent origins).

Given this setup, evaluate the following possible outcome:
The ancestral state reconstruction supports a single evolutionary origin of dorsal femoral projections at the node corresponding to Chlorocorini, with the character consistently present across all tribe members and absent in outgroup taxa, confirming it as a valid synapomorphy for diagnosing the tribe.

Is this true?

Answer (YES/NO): NO